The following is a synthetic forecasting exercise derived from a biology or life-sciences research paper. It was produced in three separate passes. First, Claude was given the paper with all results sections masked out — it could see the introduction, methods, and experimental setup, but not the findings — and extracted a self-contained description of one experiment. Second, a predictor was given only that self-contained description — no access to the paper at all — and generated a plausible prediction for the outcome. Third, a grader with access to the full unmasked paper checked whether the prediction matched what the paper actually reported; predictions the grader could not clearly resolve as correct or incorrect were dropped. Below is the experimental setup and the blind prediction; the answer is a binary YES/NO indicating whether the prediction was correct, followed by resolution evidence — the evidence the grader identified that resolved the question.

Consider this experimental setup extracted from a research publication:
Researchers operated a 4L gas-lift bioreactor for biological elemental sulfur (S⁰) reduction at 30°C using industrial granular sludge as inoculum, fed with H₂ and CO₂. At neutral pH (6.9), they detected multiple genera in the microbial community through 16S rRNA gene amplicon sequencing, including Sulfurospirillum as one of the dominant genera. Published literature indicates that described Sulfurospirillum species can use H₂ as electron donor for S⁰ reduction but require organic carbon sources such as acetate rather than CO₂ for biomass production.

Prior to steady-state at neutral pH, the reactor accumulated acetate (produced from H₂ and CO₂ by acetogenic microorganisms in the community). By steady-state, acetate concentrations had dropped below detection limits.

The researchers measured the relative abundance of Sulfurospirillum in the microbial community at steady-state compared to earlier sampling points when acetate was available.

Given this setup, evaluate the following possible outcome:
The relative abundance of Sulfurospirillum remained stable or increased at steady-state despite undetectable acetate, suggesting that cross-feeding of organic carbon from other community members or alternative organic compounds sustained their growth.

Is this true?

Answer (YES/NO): NO